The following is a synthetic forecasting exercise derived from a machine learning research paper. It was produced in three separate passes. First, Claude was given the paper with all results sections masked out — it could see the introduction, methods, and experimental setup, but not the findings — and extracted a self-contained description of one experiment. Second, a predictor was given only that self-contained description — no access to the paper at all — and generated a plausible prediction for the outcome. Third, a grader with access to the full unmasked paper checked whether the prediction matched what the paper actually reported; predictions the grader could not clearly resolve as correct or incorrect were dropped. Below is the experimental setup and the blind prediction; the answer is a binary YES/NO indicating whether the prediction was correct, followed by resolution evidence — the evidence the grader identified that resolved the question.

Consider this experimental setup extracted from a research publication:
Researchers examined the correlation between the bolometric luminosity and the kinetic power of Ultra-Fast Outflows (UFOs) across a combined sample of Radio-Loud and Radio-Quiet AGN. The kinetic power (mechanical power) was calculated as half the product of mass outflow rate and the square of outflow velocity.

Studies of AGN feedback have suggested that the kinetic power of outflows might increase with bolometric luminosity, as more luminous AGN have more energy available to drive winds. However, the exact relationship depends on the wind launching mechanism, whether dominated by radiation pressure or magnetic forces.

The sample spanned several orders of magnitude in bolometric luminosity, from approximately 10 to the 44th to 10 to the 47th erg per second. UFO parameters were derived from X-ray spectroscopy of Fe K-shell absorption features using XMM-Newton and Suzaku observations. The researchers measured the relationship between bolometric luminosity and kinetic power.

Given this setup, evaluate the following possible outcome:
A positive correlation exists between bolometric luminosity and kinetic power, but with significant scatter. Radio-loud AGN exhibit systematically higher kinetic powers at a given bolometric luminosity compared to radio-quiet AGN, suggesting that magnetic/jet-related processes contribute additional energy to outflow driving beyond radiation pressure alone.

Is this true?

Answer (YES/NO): NO